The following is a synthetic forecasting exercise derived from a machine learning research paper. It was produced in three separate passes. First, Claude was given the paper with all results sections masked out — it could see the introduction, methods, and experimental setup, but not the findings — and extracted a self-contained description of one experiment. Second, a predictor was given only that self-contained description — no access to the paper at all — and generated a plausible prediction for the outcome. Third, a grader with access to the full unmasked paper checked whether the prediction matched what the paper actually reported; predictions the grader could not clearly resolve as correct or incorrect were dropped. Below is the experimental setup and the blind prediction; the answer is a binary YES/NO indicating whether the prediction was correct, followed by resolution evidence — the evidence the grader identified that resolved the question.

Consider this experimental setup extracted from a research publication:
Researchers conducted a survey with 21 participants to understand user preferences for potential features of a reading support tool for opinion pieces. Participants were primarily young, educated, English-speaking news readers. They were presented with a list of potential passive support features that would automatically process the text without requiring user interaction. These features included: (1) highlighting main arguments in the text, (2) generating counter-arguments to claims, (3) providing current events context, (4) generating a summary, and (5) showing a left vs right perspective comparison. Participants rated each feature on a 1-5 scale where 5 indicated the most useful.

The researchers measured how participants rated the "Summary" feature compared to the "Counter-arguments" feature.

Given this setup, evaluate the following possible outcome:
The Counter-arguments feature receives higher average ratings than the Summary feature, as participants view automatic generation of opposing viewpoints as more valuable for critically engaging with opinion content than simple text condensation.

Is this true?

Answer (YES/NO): YES